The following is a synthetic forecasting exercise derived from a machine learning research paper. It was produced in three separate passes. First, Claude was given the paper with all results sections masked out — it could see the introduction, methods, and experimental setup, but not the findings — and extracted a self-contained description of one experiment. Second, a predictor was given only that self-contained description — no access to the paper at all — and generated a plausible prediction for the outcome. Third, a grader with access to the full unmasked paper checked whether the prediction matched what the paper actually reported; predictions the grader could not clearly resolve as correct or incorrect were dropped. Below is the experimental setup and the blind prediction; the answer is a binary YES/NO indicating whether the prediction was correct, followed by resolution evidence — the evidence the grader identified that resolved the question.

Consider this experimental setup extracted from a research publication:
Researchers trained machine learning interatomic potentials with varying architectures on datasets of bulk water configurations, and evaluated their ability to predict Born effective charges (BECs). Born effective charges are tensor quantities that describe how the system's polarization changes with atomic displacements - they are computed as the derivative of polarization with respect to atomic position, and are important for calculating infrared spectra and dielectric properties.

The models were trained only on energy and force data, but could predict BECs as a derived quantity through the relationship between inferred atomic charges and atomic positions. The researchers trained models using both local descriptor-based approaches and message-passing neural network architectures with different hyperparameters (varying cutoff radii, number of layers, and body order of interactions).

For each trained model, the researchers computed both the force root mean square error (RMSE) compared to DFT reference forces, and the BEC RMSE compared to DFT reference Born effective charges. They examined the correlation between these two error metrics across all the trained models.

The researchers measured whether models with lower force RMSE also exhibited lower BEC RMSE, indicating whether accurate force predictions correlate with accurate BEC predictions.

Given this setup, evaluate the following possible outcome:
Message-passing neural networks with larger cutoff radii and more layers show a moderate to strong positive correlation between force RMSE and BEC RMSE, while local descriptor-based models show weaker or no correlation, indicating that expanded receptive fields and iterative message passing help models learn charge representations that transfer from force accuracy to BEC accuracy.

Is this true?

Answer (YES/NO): NO